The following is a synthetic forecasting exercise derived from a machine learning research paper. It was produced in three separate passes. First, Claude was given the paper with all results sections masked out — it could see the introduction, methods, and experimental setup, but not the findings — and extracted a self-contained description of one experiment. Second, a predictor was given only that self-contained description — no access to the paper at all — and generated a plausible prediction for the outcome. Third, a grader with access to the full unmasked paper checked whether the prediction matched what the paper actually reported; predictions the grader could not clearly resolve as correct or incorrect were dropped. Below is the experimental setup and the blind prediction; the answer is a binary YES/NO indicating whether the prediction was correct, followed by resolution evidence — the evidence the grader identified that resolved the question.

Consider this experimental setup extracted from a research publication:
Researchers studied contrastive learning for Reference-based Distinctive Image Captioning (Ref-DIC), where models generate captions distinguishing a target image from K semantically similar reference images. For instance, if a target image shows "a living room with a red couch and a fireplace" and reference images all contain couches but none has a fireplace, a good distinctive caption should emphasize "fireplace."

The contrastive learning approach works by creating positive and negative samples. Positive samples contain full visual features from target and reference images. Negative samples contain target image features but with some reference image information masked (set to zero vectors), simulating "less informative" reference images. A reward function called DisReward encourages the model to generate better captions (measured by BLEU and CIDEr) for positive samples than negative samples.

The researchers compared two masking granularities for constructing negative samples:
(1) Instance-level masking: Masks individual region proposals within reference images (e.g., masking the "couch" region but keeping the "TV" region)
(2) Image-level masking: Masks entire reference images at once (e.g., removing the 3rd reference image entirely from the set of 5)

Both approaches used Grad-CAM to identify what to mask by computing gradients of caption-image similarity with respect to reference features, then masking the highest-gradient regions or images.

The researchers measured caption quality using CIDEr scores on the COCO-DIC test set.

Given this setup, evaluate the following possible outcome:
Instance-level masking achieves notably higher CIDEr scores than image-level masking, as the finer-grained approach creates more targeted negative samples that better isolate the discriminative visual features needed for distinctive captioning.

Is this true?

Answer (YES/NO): NO